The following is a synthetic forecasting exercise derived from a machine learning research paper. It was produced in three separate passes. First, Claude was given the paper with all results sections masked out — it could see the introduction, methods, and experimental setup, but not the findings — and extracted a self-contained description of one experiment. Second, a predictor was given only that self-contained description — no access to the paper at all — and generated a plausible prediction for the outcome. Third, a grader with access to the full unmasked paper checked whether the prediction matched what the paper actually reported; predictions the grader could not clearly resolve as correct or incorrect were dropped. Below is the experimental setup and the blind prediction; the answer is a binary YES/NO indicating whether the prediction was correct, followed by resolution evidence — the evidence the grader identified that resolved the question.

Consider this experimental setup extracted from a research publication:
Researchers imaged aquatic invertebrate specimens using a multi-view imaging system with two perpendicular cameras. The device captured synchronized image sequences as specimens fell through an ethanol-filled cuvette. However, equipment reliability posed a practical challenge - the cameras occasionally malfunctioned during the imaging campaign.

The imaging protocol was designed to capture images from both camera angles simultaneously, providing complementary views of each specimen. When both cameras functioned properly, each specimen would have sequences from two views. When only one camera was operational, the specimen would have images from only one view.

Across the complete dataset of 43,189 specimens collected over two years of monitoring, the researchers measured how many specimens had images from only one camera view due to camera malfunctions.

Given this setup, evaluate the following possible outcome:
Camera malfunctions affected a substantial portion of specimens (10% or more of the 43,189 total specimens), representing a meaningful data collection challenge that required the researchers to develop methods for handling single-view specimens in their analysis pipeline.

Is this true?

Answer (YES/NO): NO